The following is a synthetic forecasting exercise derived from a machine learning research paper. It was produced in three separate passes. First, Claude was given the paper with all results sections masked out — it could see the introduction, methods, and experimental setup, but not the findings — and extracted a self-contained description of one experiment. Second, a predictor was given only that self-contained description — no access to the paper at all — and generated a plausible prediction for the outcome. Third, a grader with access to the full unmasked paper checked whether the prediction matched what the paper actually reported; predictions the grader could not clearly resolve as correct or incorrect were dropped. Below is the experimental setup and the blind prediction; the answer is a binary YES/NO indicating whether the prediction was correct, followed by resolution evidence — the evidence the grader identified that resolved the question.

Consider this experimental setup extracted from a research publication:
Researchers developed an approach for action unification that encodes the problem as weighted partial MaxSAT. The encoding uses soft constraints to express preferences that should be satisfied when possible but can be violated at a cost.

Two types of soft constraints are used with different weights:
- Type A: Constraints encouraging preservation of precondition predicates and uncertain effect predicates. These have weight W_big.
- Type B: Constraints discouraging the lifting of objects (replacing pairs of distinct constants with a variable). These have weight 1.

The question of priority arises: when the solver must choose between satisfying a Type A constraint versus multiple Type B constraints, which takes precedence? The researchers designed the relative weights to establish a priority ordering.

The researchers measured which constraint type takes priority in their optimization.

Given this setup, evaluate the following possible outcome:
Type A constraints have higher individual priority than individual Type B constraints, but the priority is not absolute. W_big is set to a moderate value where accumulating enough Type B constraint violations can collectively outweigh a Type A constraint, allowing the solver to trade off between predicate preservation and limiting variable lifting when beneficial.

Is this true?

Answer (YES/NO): NO